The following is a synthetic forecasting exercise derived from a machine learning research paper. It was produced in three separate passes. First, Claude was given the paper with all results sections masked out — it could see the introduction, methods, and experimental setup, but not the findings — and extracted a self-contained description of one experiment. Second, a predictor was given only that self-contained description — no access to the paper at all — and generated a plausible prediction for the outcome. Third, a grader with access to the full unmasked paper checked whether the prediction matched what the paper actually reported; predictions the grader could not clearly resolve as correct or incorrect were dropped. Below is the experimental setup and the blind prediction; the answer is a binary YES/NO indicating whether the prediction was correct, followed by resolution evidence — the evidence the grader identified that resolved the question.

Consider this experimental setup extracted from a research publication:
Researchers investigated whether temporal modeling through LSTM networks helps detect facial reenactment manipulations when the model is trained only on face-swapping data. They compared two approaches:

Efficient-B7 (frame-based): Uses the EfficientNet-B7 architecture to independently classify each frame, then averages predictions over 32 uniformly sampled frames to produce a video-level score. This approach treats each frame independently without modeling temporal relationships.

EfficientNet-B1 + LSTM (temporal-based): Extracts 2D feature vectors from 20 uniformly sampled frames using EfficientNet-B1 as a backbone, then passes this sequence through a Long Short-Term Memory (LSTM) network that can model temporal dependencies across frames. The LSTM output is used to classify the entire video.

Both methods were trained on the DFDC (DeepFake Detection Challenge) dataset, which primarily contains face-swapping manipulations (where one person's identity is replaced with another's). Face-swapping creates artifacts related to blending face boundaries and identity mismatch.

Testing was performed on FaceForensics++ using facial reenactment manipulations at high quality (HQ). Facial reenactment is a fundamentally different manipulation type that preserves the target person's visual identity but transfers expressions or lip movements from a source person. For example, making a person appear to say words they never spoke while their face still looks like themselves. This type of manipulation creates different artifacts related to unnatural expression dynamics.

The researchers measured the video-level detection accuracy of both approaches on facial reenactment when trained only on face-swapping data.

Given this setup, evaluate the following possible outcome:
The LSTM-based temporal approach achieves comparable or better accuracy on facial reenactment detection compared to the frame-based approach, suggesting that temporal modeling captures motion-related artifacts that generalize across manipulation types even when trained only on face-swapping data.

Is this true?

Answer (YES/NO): YES